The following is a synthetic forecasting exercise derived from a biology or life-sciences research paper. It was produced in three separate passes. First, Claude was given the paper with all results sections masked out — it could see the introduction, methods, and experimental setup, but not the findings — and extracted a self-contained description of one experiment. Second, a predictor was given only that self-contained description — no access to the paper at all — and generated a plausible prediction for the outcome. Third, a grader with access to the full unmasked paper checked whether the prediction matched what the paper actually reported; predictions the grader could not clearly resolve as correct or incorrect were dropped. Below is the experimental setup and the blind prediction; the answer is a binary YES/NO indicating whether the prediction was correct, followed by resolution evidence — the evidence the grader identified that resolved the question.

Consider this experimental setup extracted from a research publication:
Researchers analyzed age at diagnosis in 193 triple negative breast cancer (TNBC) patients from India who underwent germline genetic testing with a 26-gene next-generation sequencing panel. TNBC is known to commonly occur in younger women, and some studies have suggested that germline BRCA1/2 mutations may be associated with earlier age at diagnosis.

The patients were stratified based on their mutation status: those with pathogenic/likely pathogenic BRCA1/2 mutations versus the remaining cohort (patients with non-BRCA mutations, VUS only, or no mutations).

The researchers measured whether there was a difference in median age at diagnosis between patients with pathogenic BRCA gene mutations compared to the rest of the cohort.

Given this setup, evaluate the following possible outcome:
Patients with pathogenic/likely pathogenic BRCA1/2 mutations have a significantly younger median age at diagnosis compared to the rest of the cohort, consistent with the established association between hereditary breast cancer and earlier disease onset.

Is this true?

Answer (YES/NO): YES